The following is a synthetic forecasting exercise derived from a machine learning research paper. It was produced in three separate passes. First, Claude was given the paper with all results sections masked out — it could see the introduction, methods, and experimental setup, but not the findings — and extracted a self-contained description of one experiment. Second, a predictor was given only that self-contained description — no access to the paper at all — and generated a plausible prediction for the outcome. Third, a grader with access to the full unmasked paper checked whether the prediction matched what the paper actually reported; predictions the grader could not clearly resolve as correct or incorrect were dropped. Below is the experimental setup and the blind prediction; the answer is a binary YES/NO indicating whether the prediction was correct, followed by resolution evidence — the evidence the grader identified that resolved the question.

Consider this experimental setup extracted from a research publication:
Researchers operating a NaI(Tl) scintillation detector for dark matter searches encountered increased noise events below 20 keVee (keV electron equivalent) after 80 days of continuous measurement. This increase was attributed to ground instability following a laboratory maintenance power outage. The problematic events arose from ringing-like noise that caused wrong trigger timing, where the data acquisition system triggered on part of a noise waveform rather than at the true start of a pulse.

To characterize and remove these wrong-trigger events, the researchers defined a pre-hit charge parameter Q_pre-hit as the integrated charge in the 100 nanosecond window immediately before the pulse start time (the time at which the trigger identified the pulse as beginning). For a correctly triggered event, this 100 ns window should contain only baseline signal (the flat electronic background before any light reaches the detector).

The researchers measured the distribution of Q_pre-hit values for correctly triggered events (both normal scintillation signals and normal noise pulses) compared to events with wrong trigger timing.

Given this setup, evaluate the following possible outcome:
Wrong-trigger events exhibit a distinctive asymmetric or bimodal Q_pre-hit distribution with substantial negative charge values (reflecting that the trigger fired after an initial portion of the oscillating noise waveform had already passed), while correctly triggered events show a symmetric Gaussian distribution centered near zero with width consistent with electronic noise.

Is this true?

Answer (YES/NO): NO